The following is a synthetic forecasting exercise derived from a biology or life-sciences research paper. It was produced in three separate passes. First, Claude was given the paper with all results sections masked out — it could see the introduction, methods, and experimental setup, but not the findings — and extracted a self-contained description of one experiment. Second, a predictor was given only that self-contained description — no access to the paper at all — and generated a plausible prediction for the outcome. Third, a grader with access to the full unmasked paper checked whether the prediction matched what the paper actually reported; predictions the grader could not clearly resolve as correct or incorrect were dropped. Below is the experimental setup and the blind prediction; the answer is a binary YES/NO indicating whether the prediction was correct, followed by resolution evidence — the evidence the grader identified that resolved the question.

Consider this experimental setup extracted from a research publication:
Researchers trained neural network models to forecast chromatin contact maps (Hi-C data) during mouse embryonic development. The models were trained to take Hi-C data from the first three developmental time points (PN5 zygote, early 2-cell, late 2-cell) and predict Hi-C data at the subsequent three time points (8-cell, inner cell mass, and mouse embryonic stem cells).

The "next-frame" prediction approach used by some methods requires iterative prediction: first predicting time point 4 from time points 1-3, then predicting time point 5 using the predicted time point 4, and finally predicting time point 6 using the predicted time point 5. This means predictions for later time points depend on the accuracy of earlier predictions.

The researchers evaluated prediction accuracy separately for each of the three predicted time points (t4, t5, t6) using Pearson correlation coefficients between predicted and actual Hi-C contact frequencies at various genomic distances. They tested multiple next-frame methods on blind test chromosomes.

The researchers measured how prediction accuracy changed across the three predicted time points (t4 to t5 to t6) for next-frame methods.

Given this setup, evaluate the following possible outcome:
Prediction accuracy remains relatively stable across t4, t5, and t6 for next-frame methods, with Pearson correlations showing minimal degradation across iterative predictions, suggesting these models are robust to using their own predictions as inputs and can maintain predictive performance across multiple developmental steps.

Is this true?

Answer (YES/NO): NO